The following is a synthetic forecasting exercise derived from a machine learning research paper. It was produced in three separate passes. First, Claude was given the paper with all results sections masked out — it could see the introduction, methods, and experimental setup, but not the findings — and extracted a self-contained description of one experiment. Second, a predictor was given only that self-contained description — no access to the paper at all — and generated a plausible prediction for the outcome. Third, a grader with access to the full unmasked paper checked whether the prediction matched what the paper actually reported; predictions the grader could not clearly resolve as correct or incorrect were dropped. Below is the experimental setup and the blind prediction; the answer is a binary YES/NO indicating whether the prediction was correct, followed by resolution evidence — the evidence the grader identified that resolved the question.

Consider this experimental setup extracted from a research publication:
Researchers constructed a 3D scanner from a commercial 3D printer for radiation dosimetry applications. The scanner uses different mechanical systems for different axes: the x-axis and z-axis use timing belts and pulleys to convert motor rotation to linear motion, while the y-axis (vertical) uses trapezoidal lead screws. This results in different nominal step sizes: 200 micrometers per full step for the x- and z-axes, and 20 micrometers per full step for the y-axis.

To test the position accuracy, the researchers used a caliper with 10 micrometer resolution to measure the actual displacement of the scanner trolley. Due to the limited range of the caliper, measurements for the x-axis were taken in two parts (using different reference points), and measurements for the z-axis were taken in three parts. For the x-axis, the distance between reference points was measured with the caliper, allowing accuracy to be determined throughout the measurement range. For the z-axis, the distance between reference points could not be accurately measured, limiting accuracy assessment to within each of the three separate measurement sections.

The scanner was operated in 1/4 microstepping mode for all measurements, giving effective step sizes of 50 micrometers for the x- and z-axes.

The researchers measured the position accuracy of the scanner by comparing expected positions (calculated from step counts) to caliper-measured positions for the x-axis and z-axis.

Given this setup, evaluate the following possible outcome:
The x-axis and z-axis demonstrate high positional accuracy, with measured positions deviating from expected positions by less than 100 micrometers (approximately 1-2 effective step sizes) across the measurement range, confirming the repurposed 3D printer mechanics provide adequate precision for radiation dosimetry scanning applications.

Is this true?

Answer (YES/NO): NO